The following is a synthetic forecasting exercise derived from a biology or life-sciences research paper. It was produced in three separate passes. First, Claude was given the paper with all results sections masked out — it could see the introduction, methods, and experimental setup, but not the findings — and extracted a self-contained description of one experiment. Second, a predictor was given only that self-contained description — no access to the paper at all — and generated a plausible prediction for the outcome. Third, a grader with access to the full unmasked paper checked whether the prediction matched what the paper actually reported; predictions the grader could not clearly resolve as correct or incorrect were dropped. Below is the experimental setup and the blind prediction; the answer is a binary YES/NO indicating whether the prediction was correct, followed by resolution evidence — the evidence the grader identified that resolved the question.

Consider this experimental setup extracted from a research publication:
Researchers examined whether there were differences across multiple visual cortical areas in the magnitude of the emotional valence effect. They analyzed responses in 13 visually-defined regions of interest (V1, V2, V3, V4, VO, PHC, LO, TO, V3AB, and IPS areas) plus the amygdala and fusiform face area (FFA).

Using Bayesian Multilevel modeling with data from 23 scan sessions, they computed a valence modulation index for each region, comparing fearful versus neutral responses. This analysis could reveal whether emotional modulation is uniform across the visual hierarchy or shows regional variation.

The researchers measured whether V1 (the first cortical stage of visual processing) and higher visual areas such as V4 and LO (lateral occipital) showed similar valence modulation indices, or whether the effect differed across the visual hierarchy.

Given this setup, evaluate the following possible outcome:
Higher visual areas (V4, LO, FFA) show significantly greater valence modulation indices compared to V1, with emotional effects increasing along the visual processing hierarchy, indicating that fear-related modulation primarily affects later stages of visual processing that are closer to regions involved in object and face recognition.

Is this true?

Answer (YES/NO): NO